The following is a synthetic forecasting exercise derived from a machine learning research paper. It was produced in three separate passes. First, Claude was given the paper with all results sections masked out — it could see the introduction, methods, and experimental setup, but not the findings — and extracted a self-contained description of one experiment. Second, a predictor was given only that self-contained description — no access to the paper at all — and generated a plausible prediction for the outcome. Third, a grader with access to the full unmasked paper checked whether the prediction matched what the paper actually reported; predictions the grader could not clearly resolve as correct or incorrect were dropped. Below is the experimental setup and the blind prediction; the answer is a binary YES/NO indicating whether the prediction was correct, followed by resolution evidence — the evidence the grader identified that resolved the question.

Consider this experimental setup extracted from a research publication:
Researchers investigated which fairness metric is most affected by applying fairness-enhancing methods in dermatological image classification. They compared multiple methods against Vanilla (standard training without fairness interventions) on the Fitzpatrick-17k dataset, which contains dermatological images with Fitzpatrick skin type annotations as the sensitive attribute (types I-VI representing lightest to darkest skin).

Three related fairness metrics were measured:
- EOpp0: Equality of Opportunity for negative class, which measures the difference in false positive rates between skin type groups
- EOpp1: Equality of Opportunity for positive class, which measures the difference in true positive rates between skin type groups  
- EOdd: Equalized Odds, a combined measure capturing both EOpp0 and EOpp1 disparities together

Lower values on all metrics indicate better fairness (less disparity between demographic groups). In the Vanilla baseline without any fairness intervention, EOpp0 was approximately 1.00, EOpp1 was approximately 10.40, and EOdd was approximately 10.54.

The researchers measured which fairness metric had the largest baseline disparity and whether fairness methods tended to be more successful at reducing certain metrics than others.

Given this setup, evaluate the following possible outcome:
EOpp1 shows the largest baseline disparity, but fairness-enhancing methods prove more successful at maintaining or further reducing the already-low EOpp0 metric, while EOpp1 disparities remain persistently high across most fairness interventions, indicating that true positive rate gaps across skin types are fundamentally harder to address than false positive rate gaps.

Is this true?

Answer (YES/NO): NO